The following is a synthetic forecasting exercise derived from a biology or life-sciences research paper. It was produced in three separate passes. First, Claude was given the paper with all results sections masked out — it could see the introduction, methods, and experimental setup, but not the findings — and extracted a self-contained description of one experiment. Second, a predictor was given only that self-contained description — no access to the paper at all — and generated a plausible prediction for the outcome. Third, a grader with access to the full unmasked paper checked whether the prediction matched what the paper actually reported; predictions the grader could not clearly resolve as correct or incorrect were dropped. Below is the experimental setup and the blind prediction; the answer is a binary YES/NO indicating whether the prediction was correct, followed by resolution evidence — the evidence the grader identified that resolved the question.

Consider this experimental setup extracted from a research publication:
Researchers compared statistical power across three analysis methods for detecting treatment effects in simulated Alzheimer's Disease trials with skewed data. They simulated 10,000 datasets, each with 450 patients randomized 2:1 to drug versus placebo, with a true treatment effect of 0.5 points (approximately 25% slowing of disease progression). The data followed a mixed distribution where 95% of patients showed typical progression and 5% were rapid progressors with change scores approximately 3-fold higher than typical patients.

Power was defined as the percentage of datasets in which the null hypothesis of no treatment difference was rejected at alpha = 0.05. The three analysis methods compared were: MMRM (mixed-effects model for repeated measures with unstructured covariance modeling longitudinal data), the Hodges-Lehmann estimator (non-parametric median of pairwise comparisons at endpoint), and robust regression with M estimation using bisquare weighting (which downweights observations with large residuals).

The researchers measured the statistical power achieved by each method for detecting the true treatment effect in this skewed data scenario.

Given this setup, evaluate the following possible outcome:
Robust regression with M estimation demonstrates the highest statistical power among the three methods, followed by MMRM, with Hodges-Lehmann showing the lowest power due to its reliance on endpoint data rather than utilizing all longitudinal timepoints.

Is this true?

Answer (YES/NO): NO